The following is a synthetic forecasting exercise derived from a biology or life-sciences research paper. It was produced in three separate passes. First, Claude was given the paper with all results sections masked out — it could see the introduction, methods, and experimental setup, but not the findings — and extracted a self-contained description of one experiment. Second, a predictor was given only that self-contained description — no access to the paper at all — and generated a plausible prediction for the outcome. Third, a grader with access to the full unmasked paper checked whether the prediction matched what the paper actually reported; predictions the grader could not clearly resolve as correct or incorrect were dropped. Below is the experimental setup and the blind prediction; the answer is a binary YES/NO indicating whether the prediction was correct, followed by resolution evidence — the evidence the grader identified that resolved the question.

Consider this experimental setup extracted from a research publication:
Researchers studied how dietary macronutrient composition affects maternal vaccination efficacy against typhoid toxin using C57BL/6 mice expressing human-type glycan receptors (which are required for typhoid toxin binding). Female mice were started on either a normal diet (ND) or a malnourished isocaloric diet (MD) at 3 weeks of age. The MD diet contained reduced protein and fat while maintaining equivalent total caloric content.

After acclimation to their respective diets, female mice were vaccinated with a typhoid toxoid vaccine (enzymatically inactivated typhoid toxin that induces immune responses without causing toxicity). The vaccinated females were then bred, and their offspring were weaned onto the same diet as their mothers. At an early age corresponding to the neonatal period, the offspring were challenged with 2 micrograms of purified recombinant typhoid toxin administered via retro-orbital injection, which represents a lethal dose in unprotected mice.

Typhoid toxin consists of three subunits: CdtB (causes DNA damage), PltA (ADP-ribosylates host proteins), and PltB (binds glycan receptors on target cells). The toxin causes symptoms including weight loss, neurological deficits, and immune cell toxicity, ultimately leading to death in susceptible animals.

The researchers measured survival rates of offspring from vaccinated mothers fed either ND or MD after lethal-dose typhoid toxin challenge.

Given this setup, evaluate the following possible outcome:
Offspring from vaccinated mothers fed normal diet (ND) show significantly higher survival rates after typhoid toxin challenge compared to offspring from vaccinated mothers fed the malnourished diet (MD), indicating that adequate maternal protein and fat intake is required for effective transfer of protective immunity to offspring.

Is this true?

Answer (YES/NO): NO